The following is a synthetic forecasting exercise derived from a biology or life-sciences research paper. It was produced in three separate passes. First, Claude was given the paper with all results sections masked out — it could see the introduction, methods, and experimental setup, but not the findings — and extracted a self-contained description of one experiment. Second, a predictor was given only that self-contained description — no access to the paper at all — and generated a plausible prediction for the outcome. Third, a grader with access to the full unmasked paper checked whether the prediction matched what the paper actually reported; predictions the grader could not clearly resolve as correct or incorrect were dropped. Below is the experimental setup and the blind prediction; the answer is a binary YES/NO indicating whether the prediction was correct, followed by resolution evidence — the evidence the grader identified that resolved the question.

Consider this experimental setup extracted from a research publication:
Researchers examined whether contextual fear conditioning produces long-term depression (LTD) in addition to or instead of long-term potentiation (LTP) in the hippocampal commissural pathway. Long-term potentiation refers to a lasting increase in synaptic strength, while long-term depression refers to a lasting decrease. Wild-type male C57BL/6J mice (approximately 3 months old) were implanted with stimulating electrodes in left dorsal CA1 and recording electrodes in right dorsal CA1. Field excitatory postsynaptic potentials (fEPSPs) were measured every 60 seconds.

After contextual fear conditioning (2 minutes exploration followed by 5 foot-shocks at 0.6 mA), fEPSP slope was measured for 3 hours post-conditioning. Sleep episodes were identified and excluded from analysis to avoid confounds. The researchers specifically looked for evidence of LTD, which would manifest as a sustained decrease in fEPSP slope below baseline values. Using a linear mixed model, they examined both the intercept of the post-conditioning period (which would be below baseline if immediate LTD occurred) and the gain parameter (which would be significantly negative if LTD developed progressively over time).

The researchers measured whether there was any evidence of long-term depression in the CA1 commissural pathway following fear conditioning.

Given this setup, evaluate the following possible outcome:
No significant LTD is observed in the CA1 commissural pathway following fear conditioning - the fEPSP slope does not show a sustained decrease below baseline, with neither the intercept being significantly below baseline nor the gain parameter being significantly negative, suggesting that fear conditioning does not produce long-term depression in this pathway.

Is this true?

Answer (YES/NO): YES